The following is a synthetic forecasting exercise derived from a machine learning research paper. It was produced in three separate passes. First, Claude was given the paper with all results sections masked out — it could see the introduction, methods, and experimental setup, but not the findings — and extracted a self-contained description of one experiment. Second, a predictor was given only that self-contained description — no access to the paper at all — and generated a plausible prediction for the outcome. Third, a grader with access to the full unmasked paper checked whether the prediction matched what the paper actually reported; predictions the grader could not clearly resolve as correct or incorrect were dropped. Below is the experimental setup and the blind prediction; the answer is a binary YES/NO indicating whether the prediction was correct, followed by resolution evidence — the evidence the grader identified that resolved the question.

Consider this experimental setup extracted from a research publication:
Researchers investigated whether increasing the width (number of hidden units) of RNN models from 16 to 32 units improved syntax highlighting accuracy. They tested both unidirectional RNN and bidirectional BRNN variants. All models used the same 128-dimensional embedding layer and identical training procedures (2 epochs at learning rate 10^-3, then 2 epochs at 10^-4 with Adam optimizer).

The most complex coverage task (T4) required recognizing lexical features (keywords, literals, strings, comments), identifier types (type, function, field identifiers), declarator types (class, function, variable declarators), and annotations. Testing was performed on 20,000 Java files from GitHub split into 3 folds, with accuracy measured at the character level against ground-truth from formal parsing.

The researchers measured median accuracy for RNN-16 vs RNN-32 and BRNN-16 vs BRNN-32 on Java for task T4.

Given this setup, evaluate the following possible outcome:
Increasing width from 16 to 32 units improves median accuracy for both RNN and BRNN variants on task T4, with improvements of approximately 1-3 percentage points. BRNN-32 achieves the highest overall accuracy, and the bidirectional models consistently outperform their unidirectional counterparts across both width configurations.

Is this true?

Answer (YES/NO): NO